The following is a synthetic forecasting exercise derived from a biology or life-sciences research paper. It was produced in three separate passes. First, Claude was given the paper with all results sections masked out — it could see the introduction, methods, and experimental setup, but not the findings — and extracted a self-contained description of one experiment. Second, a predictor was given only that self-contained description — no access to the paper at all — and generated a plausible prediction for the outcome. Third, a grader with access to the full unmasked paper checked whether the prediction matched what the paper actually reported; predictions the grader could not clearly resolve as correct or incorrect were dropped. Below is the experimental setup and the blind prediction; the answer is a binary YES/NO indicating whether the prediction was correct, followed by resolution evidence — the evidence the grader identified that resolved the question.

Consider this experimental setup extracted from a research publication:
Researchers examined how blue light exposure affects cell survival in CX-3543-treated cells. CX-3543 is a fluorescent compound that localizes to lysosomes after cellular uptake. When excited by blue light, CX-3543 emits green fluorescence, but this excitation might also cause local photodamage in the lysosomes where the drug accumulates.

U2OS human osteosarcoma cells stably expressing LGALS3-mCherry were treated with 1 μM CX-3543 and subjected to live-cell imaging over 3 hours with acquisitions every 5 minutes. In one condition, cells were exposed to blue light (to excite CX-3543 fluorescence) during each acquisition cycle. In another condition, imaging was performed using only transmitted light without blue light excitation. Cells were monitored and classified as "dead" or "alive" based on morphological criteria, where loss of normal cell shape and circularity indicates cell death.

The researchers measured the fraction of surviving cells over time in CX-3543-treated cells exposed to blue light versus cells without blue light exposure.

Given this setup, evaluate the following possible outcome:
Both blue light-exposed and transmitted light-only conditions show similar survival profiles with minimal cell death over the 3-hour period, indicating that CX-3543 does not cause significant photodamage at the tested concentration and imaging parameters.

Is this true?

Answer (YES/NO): NO